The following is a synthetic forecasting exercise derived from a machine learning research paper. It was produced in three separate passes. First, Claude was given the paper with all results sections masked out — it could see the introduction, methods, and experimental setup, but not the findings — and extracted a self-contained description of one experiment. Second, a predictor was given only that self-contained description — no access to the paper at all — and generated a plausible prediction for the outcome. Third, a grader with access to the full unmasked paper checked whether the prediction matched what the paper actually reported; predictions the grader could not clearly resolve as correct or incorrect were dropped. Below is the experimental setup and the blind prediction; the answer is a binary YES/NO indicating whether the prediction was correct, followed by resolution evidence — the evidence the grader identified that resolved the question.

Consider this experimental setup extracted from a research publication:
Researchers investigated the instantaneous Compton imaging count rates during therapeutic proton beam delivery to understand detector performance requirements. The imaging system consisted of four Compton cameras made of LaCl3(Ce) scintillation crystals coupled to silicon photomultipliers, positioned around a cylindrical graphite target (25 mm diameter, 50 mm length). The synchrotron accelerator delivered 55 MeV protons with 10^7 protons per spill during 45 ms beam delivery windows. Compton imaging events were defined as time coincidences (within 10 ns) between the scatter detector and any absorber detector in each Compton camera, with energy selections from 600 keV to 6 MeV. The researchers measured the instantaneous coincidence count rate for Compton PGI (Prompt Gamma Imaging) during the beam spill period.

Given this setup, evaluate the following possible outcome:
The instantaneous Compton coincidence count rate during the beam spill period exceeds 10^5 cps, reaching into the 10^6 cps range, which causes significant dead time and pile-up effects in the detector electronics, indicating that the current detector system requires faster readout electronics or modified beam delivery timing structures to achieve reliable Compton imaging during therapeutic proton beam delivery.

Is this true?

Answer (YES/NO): NO